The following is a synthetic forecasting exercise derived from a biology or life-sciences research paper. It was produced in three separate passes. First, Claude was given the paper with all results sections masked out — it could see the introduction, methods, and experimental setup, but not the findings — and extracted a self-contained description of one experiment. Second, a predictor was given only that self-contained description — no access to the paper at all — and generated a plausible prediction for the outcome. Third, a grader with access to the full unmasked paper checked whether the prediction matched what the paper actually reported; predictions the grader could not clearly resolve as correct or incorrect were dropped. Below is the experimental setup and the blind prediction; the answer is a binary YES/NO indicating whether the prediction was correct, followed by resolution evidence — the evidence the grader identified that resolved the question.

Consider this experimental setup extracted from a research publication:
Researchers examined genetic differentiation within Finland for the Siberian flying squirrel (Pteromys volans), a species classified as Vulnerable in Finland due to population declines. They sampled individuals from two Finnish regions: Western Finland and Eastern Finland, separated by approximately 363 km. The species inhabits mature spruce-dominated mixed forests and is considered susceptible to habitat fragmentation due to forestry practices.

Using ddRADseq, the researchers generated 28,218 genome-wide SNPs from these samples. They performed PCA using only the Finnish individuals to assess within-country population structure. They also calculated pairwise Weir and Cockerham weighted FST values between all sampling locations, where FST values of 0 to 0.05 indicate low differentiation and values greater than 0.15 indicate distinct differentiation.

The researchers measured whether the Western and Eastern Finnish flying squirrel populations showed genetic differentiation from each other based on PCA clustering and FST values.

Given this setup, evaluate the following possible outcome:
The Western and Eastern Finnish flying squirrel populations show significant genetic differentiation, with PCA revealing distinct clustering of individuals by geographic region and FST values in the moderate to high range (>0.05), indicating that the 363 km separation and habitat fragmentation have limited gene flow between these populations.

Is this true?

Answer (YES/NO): NO